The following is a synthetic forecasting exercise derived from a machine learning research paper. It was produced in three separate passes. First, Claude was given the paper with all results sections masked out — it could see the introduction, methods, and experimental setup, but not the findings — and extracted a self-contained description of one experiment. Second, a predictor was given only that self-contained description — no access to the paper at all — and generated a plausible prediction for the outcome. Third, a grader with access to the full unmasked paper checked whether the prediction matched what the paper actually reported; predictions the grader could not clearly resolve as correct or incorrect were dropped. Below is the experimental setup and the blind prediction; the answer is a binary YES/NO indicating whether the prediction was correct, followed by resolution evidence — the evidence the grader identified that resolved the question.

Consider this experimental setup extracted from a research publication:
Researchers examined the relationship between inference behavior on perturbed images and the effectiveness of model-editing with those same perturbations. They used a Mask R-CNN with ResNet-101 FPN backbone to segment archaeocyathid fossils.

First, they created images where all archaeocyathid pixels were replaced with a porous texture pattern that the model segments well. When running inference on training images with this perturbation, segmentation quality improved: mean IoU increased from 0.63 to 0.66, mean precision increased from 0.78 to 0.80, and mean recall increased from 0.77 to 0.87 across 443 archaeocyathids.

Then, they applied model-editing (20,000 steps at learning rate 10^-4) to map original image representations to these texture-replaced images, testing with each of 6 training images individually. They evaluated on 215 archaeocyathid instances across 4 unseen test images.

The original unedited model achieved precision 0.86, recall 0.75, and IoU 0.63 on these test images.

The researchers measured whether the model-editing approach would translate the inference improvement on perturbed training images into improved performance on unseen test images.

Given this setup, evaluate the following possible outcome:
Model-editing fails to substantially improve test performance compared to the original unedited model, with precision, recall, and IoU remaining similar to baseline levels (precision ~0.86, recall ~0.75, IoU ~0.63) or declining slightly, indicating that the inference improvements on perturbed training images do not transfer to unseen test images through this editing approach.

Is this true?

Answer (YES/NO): YES